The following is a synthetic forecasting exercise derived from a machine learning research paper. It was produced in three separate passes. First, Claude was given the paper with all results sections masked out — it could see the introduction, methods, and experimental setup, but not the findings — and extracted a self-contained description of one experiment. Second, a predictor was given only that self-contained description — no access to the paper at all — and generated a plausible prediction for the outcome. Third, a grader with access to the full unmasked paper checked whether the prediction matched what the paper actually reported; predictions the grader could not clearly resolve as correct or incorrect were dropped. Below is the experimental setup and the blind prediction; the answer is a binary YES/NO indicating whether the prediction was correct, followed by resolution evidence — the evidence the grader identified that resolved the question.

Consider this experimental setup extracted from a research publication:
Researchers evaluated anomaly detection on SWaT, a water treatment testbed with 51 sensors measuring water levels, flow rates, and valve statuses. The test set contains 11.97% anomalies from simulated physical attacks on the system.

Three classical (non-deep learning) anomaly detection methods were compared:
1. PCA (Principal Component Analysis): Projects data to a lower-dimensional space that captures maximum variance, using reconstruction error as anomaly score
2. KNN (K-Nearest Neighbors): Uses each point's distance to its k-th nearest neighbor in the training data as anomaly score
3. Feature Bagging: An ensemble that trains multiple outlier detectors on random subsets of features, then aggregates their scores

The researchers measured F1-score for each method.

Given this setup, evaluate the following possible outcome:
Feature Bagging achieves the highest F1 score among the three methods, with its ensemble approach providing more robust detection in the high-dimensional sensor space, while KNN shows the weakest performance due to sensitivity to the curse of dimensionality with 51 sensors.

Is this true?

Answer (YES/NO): NO